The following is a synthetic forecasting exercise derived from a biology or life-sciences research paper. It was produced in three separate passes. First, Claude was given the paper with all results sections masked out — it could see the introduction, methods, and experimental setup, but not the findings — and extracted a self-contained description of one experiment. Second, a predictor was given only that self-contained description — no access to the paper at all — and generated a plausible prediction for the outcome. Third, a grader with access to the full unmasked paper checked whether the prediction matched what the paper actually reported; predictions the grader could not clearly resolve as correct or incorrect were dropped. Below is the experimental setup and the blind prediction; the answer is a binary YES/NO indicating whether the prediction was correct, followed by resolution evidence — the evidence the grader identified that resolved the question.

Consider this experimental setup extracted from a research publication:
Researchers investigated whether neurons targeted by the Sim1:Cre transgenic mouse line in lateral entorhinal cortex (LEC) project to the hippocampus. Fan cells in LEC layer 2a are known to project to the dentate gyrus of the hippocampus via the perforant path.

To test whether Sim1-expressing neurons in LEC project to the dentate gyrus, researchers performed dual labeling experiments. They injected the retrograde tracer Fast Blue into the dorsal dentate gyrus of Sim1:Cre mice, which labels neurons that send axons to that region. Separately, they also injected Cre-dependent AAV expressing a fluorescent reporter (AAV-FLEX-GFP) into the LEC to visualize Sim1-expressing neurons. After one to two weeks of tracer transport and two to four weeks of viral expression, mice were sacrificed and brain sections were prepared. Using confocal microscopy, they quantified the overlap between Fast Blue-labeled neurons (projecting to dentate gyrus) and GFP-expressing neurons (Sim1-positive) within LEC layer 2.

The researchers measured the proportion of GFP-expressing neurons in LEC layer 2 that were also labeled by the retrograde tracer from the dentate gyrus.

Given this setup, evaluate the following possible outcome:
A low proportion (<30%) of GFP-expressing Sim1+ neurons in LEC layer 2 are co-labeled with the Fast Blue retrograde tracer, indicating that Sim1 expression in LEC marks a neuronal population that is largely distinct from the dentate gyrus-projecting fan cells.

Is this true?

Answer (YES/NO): NO